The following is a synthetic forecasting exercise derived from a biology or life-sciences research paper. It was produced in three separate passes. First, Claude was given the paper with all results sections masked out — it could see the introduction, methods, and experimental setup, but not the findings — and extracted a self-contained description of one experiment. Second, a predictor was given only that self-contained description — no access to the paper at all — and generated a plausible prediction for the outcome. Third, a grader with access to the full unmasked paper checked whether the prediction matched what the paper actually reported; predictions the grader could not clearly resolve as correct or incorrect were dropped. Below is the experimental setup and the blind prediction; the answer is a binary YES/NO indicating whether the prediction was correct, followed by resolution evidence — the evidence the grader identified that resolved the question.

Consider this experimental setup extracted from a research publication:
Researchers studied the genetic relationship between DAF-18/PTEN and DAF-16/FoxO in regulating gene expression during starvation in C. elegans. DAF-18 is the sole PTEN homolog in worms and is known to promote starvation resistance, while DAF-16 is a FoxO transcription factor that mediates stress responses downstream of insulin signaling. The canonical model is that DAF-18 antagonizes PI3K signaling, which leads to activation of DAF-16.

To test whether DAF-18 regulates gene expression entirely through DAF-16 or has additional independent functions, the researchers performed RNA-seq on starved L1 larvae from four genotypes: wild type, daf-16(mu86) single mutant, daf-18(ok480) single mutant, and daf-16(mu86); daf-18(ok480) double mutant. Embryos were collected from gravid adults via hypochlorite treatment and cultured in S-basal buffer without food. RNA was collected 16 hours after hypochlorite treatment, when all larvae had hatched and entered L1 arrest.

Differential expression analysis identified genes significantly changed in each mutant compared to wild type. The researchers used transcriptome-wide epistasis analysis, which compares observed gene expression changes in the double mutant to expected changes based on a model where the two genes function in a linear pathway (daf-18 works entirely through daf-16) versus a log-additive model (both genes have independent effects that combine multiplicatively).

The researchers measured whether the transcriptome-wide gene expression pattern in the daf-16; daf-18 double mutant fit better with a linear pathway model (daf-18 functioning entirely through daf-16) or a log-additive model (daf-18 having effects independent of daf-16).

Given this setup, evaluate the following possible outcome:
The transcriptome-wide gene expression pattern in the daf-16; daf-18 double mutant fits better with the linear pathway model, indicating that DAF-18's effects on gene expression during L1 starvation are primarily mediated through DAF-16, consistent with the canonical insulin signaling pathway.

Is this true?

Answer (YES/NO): NO